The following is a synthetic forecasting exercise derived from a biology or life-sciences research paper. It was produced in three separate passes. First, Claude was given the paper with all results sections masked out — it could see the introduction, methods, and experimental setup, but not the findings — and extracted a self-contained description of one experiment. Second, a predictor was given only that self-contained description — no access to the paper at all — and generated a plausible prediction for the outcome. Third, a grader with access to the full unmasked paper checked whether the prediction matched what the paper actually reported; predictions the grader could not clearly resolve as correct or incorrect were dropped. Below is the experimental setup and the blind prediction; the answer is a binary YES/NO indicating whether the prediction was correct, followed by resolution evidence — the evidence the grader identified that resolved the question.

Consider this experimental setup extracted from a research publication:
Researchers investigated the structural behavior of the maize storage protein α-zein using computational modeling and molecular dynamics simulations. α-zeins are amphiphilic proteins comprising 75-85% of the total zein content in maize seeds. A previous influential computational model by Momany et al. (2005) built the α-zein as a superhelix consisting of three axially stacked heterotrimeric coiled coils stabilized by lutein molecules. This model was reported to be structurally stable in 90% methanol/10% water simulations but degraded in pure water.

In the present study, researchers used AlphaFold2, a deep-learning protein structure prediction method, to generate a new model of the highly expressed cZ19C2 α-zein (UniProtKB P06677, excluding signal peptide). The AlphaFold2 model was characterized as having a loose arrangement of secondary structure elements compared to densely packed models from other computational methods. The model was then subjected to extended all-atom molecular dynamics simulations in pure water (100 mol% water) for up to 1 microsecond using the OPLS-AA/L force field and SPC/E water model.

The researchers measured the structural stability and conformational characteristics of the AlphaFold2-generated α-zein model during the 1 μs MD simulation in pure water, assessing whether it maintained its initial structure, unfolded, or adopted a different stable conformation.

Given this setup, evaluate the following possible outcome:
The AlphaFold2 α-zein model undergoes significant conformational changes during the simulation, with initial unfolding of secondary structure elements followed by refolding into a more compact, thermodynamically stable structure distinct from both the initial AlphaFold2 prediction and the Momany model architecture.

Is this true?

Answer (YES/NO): YES